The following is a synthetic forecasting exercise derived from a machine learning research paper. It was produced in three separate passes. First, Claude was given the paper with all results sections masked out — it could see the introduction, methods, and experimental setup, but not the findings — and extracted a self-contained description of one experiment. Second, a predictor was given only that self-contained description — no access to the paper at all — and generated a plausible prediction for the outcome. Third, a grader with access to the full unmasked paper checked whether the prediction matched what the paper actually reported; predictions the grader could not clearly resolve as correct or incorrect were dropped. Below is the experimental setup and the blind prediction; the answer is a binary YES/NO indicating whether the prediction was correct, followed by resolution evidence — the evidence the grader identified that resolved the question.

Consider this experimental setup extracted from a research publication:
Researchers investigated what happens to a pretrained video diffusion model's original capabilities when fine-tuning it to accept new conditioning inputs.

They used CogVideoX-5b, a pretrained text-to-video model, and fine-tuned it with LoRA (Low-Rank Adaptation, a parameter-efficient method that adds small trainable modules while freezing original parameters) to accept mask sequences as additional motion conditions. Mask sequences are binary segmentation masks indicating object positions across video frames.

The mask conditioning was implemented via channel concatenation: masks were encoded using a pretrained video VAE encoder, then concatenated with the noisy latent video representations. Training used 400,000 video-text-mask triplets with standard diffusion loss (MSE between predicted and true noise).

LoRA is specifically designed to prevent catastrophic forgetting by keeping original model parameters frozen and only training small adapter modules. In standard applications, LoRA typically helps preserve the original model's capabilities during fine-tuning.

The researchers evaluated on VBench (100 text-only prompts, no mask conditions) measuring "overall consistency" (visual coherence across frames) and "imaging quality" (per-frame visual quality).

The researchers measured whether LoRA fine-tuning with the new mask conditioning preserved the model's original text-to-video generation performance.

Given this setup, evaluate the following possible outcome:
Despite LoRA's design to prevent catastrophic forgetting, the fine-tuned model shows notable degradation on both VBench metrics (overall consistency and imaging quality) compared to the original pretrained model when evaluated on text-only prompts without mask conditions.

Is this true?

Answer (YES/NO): YES